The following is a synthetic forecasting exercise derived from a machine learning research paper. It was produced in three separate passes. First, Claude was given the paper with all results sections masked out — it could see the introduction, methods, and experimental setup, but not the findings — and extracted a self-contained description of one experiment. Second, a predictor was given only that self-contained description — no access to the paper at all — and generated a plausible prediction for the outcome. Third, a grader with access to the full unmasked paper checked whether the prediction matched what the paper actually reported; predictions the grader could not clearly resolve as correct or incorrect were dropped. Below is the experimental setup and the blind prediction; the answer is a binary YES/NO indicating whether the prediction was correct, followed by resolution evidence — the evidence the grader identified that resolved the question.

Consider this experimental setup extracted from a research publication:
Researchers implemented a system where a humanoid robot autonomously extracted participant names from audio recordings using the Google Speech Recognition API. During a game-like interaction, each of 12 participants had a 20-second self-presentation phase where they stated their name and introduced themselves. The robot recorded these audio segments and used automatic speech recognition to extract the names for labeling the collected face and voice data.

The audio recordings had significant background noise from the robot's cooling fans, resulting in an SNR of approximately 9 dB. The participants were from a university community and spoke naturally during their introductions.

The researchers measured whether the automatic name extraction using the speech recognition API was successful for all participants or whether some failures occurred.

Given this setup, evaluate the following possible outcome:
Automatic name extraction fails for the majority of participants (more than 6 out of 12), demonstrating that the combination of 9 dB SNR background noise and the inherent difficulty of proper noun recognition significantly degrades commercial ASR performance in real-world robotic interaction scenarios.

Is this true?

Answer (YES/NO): NO